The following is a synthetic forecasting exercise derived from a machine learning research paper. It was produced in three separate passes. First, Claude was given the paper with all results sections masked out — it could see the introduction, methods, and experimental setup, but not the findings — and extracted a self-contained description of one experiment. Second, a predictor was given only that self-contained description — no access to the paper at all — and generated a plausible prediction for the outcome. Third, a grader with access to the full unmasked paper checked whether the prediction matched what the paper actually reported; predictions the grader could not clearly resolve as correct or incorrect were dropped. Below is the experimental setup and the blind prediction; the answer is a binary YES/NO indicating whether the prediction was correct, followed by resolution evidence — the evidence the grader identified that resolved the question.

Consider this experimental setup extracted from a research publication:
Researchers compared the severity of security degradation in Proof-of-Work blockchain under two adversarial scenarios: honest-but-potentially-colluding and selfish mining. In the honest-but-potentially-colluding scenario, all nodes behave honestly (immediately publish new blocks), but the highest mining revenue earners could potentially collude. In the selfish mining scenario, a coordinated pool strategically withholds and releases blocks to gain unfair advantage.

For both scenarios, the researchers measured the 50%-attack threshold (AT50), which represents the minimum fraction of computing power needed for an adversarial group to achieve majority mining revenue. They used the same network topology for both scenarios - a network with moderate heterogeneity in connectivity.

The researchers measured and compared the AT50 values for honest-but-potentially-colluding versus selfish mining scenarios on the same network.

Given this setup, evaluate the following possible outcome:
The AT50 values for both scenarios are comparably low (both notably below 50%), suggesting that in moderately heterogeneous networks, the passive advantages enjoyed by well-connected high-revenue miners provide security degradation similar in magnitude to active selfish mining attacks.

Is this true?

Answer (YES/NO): NO